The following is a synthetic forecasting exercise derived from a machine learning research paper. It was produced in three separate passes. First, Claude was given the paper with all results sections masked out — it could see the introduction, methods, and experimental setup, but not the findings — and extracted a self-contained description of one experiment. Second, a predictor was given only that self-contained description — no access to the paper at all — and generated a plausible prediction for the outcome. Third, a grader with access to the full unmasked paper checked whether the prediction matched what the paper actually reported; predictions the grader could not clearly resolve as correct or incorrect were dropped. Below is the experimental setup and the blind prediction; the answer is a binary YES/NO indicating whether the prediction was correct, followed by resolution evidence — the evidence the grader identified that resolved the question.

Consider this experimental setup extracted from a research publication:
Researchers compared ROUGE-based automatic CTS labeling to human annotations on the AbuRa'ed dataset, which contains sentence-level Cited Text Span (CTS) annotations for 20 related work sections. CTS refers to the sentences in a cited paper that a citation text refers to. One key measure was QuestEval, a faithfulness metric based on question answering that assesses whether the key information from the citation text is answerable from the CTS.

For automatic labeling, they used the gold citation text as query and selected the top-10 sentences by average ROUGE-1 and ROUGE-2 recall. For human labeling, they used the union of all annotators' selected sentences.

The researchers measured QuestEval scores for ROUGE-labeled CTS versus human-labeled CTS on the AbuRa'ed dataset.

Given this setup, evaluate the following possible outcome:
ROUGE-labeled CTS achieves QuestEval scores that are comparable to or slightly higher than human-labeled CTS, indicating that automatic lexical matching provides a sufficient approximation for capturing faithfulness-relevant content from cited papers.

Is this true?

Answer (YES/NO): NO